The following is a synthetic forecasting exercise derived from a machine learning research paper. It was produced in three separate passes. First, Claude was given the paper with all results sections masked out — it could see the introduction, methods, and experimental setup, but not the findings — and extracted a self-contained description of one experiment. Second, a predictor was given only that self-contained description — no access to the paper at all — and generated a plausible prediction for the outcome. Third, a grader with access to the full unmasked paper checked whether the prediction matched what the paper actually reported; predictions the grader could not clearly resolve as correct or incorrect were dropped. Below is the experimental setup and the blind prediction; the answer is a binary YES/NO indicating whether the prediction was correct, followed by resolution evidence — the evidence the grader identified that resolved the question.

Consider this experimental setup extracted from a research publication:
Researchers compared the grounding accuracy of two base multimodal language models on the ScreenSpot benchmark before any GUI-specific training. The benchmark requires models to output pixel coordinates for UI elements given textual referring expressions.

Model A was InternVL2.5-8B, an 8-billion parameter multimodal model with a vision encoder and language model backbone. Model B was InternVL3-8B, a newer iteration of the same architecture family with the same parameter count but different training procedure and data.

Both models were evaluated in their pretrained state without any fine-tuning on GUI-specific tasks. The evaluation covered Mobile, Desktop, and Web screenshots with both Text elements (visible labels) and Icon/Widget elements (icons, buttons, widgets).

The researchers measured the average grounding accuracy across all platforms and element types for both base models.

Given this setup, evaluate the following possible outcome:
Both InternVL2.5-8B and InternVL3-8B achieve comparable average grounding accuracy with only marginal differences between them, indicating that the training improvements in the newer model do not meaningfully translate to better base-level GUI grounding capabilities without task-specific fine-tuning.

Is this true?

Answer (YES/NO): NO